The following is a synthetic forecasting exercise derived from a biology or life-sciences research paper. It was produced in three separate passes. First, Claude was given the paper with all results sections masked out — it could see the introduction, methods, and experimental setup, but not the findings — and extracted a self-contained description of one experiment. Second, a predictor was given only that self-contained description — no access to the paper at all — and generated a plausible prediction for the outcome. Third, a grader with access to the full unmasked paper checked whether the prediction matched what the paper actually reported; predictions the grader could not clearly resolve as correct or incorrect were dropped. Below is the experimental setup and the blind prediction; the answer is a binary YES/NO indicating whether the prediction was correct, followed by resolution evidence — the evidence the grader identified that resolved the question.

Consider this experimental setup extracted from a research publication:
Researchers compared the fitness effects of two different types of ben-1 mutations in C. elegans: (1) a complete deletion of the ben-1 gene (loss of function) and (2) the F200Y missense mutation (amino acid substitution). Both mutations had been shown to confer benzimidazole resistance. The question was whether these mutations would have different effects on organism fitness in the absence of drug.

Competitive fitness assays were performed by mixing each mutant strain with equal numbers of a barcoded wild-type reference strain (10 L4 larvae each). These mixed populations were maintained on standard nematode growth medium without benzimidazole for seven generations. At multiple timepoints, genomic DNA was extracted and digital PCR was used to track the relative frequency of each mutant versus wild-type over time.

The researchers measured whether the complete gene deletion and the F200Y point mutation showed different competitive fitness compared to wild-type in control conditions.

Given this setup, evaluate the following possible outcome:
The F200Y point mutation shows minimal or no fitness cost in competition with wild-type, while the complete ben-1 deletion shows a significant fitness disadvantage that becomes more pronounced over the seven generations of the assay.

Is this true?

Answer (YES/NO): NO